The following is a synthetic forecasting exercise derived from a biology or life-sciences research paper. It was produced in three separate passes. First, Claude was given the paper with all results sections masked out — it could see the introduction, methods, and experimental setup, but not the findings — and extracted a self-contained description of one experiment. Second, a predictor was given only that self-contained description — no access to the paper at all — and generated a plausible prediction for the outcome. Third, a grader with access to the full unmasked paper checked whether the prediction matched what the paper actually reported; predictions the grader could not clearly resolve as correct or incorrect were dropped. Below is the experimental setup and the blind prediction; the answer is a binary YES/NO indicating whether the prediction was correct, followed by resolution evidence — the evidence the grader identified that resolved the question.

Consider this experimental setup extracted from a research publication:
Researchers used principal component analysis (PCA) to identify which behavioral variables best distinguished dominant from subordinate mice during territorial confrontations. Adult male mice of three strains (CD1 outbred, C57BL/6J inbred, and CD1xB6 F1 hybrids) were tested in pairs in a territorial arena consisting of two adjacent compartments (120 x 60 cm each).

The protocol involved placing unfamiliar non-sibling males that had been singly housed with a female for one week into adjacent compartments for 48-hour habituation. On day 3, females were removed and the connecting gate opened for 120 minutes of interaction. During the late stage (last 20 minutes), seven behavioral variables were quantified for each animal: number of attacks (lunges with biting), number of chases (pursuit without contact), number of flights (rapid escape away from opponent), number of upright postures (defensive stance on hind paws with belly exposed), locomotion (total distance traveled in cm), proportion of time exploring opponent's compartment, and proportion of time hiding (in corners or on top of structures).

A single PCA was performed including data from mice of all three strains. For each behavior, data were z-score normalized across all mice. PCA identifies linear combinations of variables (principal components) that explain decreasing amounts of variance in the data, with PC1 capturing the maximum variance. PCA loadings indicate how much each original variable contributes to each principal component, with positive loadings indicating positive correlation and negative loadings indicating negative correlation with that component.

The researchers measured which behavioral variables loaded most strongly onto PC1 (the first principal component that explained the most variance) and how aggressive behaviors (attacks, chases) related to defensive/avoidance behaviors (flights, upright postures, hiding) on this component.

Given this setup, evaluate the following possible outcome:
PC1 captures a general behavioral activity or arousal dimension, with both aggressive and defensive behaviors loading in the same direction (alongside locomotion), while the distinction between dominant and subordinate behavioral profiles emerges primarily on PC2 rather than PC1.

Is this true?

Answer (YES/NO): NO